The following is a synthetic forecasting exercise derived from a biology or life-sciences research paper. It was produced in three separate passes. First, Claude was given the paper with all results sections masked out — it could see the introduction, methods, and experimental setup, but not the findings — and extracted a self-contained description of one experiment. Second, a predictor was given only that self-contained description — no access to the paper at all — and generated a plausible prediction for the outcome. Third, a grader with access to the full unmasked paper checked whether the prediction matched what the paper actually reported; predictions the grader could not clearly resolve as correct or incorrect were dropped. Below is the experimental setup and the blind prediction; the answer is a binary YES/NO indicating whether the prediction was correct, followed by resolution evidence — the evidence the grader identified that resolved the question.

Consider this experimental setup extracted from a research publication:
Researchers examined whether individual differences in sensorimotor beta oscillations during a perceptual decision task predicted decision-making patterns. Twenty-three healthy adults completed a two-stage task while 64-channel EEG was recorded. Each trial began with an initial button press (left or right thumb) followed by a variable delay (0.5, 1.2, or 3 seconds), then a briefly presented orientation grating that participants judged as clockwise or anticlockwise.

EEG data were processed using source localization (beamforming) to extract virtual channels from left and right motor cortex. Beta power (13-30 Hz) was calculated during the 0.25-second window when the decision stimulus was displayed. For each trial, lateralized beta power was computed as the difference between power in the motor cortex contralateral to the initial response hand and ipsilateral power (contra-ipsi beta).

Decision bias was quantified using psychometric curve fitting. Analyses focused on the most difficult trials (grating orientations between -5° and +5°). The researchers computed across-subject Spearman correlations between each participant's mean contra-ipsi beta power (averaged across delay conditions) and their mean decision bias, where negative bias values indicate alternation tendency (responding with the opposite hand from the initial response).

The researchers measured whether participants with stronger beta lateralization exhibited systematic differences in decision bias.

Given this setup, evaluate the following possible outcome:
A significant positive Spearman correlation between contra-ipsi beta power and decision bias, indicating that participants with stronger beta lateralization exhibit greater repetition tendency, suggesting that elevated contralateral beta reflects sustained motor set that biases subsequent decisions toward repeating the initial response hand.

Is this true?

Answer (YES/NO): NO